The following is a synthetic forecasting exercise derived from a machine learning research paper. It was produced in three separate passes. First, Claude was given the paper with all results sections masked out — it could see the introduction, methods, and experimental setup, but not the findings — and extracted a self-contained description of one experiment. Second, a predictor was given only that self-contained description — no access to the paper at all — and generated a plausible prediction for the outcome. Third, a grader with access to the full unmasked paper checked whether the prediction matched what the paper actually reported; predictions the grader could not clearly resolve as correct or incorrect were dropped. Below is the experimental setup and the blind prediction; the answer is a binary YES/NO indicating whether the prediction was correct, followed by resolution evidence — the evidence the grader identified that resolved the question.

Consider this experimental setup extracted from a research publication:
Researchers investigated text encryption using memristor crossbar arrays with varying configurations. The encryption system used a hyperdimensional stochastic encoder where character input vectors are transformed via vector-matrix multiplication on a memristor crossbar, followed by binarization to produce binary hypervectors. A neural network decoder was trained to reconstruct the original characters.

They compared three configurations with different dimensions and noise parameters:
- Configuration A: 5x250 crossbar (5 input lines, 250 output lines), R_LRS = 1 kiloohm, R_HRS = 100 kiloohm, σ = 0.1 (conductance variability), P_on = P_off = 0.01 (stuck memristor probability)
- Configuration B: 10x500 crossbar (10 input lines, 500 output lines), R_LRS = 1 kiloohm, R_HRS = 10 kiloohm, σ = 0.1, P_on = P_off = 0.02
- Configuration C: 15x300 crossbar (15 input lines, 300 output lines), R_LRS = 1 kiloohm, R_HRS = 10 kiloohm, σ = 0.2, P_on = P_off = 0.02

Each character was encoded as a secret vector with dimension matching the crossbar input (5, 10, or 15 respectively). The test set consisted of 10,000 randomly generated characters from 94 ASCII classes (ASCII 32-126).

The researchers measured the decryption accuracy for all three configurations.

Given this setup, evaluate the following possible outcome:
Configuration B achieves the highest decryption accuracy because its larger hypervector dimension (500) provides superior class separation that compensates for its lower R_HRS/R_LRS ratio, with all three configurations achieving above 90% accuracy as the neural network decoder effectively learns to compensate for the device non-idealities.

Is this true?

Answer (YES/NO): NO